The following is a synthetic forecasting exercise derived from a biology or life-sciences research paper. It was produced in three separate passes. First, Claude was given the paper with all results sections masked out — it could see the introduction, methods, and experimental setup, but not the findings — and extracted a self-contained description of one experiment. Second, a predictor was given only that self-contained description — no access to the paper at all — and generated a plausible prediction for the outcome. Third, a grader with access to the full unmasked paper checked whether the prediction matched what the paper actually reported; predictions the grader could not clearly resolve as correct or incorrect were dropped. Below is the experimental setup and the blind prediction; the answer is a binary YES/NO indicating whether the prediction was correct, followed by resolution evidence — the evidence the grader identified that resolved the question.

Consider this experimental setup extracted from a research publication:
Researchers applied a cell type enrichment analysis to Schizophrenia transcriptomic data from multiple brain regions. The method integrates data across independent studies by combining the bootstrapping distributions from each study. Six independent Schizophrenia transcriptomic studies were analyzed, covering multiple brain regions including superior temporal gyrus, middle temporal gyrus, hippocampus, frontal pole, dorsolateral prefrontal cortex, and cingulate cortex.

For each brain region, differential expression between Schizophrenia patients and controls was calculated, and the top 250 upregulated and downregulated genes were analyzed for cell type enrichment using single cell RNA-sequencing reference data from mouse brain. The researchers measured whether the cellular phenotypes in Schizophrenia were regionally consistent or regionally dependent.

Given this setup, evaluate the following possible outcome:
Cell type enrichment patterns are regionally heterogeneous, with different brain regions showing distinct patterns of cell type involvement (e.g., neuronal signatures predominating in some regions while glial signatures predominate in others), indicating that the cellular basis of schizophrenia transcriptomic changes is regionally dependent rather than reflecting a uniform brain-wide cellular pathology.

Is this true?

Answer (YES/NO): YES